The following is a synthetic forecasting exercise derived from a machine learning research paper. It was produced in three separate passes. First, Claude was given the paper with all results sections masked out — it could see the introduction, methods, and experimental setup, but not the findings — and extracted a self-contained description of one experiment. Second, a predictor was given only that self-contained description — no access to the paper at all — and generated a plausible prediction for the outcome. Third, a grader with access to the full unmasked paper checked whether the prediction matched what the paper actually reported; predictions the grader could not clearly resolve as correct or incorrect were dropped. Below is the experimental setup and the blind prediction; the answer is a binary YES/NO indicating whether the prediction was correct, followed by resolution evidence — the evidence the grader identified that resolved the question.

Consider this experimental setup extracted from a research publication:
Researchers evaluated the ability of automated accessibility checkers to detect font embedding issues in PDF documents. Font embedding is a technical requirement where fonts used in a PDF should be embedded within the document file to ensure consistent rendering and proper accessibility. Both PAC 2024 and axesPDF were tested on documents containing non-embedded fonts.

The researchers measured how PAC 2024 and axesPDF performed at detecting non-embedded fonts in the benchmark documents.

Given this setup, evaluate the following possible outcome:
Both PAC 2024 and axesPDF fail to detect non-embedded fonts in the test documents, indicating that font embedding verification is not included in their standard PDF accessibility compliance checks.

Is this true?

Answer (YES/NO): NO